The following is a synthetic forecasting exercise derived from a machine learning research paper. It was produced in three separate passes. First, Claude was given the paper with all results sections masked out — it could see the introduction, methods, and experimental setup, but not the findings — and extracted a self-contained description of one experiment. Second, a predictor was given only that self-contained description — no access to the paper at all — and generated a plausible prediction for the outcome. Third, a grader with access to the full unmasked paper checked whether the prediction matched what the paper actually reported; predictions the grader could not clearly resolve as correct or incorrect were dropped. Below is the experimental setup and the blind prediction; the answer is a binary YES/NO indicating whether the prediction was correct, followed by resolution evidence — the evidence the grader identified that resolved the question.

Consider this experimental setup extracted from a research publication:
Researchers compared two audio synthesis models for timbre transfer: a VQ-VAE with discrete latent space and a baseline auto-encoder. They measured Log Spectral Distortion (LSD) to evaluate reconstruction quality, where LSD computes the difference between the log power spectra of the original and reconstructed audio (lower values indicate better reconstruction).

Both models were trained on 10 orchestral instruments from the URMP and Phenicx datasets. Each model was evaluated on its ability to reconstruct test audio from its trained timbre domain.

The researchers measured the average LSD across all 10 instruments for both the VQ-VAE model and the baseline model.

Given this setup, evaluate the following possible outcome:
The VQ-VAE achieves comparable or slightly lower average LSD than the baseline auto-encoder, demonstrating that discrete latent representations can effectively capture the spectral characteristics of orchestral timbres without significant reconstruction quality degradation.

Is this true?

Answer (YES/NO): NO